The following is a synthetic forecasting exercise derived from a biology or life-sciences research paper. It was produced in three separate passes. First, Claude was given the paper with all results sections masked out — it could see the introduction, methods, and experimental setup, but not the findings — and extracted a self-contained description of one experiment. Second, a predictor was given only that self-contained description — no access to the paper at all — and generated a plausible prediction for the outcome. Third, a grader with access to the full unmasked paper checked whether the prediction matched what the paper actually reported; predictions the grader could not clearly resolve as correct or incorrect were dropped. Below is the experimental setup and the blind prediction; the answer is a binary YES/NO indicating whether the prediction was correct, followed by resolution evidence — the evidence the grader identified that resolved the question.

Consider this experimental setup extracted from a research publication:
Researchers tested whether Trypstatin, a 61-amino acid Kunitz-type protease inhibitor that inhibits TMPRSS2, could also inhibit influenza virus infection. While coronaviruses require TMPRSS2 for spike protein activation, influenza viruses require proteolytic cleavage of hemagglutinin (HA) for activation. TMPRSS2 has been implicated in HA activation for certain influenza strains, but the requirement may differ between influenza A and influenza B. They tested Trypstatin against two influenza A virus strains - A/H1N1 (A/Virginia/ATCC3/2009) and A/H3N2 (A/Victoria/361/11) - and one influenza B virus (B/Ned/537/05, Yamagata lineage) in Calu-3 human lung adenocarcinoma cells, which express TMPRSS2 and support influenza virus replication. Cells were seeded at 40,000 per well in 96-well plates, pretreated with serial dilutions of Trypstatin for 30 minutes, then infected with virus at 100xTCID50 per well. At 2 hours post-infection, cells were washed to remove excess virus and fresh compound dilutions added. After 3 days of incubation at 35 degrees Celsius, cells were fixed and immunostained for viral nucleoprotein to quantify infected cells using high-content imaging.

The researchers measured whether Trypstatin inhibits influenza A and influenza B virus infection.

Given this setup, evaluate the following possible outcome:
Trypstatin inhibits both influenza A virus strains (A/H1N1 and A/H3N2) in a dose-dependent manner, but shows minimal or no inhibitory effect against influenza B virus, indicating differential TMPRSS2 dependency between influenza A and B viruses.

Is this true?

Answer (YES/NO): NO